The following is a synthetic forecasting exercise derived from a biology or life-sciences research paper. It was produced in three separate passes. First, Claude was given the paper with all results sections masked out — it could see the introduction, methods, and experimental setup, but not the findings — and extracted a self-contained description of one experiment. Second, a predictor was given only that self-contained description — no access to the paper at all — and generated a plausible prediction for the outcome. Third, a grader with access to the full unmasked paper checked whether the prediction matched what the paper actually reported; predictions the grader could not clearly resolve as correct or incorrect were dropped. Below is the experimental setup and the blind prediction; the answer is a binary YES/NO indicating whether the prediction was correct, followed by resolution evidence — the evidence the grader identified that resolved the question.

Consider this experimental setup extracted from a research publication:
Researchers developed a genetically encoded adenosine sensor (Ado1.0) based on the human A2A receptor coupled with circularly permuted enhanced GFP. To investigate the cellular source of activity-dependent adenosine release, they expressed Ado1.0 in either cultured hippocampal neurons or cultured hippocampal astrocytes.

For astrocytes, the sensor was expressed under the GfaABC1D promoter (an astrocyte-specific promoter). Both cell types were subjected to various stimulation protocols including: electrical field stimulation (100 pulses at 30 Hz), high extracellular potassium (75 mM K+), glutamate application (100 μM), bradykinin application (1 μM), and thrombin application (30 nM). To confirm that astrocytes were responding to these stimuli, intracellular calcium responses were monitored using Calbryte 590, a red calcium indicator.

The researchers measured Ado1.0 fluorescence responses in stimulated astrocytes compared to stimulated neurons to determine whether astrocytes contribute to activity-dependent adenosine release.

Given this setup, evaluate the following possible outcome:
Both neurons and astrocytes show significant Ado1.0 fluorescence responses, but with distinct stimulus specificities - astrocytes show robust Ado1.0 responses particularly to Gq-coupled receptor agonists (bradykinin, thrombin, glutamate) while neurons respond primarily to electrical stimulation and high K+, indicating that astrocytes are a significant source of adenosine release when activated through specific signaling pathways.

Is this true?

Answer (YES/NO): NO